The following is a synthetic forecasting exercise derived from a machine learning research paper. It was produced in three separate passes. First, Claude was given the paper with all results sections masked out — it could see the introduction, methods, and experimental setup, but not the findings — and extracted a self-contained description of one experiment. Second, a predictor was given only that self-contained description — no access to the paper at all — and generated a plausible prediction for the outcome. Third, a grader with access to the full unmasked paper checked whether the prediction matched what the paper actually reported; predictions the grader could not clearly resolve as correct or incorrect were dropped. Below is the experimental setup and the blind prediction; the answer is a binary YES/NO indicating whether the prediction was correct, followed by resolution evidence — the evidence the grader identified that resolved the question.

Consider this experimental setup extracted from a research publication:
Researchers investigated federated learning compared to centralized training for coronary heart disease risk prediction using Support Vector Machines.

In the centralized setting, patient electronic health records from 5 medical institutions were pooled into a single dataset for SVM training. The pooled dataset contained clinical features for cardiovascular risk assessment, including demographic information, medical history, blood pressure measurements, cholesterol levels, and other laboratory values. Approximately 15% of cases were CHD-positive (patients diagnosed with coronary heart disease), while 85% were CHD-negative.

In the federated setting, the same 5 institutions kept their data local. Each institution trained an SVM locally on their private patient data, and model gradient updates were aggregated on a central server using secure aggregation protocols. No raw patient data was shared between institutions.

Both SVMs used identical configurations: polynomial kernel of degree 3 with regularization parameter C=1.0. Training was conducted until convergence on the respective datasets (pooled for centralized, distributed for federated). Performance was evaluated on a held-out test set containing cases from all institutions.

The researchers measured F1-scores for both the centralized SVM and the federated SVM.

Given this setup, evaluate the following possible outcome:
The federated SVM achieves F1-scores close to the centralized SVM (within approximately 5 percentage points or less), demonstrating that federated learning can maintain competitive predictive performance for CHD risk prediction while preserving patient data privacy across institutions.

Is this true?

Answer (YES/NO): YES